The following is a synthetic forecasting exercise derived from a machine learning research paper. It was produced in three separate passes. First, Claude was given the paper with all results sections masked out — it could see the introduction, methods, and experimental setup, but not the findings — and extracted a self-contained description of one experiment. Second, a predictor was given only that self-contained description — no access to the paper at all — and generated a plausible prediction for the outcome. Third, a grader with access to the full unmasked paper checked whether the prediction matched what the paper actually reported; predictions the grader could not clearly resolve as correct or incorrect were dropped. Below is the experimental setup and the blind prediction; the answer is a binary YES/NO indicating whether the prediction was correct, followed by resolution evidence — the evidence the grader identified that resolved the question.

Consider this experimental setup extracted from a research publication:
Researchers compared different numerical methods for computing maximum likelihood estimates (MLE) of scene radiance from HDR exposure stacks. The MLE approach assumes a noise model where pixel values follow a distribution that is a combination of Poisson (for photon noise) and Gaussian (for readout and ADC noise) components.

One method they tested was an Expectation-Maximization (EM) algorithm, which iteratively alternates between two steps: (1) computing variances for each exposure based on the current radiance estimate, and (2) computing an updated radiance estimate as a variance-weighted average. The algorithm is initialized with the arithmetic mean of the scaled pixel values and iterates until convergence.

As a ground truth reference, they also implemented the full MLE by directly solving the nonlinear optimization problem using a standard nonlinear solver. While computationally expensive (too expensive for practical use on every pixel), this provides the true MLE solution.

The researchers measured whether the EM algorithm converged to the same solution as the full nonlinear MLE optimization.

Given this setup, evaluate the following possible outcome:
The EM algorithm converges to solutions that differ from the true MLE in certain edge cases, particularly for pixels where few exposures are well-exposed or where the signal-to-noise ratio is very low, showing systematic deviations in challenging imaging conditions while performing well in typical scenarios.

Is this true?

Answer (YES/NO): YES